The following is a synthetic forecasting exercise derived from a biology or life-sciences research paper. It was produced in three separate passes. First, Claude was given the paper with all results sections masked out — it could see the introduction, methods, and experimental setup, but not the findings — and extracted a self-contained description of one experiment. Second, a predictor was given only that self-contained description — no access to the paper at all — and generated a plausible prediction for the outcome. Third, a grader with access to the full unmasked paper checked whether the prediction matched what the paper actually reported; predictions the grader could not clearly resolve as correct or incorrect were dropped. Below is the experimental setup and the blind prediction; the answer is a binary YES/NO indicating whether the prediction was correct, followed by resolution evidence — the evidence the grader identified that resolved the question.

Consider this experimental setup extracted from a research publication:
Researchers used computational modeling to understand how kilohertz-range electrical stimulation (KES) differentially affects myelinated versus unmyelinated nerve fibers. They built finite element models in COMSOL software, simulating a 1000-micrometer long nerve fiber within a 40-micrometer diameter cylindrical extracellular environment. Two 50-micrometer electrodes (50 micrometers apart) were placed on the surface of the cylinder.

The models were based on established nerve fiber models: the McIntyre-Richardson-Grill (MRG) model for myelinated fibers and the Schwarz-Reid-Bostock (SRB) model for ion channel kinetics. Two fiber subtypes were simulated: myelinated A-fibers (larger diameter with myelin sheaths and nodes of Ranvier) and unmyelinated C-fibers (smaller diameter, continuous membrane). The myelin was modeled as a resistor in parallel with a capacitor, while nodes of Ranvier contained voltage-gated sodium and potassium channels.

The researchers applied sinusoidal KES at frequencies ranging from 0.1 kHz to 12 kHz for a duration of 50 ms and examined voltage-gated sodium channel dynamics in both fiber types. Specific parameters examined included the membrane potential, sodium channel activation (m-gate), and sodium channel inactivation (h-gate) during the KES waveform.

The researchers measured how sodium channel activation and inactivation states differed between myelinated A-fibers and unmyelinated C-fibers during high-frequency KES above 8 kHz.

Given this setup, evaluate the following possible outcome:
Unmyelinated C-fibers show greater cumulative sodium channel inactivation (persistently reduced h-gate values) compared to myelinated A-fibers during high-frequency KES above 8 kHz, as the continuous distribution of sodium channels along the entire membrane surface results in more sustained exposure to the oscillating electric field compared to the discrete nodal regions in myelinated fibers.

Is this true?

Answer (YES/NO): NO